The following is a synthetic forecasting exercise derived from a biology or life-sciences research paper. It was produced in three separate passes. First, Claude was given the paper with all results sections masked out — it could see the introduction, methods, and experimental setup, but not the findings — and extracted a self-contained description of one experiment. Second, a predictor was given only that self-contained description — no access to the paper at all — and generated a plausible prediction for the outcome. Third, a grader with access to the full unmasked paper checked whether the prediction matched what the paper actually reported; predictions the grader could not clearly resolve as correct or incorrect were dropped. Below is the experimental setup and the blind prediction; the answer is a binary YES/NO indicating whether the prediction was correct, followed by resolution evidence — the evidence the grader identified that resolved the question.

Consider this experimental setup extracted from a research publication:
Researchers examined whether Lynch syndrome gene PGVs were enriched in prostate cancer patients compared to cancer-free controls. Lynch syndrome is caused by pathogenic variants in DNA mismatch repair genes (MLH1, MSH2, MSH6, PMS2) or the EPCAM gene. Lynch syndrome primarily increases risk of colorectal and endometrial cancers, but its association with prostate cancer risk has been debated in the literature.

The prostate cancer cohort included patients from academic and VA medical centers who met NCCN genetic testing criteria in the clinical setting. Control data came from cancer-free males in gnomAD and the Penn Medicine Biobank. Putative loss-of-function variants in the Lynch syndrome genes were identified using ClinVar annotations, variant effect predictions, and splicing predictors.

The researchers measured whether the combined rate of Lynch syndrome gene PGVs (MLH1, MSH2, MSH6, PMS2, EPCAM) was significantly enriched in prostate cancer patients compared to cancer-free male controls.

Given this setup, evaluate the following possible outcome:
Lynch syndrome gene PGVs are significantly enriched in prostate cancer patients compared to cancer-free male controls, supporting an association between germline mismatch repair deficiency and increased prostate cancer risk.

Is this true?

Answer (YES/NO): YES